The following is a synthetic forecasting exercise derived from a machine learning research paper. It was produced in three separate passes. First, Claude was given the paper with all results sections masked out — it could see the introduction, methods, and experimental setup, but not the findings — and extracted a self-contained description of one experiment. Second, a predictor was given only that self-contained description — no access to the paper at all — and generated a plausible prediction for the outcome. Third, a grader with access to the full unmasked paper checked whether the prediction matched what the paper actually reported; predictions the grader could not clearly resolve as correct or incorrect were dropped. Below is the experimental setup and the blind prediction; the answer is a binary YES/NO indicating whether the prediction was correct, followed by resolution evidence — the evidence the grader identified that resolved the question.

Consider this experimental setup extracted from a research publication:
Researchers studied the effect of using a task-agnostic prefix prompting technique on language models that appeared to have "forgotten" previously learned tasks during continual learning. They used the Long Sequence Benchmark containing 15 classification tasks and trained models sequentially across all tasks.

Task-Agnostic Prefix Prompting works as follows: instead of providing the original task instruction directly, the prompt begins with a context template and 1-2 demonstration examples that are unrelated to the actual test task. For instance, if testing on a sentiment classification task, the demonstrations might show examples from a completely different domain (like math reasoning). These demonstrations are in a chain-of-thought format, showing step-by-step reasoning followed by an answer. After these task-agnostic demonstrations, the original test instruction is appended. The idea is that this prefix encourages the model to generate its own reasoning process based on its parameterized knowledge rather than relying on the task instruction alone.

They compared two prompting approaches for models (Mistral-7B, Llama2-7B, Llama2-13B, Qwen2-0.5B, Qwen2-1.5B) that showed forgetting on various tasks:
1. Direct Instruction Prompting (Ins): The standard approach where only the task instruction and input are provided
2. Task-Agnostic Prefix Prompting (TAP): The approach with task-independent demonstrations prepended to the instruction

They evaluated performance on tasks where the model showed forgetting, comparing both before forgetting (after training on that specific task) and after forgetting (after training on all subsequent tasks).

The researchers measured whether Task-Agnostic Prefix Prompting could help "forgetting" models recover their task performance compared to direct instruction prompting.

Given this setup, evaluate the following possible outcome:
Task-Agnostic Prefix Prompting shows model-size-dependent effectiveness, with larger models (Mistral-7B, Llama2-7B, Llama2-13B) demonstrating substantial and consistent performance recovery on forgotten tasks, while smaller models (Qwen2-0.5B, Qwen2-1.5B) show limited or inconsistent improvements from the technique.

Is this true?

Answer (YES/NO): NO